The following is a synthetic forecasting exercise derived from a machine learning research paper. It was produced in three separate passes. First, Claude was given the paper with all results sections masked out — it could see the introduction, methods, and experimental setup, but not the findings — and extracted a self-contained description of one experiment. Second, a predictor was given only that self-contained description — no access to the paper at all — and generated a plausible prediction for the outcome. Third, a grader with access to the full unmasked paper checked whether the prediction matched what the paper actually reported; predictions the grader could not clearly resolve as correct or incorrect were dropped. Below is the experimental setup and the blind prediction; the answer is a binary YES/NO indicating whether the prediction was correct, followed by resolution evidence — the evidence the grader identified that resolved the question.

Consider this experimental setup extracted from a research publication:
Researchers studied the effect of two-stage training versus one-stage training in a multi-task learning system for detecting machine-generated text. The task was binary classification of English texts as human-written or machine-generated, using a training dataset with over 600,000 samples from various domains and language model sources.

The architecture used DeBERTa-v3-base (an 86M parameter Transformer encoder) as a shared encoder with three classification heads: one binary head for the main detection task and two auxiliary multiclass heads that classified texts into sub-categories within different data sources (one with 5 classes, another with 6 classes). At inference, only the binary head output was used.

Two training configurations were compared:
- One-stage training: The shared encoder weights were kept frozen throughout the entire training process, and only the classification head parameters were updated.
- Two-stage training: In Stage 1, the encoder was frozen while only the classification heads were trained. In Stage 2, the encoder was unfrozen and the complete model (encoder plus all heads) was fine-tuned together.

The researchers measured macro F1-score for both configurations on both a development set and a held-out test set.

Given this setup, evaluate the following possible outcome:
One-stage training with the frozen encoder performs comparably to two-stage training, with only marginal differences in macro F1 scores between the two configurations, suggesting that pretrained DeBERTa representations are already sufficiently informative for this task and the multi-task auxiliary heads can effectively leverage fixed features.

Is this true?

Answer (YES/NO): NO